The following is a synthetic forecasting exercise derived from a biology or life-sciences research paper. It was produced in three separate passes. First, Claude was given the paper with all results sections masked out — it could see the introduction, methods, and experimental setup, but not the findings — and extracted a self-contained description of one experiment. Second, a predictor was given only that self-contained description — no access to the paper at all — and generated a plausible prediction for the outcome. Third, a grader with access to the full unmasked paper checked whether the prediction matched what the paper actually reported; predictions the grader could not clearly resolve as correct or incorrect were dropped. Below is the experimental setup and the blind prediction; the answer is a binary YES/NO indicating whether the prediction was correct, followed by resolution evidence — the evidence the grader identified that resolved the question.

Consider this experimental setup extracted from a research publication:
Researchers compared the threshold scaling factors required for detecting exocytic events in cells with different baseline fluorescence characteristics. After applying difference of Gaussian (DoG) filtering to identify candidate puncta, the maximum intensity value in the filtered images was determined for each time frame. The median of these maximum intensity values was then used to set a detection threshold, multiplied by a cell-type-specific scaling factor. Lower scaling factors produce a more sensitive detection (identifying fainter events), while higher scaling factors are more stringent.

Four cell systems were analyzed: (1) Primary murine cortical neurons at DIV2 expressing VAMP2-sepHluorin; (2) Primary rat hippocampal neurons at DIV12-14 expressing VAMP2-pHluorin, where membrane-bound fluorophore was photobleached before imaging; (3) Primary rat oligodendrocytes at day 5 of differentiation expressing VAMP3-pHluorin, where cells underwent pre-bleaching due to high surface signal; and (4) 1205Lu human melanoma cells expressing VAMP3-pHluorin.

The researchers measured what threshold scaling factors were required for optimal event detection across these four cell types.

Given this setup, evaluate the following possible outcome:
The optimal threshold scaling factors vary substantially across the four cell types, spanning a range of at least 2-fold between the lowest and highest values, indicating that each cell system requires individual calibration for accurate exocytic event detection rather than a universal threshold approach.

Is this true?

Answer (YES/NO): YES